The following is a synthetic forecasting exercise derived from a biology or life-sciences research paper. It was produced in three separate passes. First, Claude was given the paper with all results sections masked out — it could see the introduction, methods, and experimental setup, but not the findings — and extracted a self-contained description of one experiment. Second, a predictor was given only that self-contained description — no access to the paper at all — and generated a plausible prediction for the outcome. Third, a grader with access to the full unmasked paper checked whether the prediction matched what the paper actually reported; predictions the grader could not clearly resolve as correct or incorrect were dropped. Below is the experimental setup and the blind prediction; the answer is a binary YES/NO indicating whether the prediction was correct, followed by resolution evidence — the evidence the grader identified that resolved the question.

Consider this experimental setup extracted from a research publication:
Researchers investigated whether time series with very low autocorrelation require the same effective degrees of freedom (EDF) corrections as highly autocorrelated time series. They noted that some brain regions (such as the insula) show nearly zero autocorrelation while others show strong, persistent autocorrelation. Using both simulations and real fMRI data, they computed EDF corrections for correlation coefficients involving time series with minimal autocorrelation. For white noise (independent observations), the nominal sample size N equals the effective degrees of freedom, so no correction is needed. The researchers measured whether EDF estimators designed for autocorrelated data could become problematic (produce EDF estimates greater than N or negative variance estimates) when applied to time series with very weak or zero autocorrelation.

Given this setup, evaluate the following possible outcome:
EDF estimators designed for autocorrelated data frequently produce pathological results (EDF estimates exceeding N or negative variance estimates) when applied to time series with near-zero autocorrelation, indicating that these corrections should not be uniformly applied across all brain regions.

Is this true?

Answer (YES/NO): NO